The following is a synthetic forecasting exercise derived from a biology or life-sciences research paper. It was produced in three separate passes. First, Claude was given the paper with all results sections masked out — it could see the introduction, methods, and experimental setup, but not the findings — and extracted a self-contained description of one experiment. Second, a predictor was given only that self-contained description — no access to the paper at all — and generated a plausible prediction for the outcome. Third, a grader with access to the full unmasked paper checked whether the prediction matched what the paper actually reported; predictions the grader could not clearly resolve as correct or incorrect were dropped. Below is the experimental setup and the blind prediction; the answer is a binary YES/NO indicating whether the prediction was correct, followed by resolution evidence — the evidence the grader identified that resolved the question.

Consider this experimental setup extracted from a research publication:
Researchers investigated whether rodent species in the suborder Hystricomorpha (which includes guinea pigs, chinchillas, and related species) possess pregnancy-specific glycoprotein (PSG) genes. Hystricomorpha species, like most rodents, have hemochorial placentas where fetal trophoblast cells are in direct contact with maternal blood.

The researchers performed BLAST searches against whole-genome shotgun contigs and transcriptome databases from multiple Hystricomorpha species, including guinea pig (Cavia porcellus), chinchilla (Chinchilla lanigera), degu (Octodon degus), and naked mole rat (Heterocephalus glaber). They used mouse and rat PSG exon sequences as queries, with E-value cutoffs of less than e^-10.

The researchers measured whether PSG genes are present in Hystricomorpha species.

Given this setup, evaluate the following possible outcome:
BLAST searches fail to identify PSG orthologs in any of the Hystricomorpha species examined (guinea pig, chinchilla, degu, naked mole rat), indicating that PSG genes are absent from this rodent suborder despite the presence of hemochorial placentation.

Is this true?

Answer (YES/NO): YES